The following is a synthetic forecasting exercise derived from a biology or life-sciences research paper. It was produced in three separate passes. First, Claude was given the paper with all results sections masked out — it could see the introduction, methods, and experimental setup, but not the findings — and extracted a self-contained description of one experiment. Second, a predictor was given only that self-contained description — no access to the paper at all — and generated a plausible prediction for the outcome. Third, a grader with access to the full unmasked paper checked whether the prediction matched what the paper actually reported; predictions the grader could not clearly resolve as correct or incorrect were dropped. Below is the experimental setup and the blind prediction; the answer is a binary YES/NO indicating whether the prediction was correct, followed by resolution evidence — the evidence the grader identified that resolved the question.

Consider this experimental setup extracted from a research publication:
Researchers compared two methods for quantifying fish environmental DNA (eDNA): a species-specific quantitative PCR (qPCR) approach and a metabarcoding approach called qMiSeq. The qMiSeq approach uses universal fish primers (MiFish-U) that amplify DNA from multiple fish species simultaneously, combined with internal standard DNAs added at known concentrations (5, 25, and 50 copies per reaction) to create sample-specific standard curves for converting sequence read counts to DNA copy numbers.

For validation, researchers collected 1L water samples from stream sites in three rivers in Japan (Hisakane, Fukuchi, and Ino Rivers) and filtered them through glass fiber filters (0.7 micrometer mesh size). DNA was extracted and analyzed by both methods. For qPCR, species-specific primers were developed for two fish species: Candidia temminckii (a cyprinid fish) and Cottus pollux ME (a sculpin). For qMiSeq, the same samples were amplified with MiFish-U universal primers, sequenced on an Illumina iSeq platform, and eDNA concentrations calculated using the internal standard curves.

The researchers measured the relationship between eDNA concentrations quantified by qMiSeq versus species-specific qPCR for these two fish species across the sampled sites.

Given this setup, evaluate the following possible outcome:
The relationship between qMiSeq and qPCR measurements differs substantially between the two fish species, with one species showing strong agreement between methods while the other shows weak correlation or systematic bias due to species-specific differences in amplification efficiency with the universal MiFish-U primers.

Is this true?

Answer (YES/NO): NO